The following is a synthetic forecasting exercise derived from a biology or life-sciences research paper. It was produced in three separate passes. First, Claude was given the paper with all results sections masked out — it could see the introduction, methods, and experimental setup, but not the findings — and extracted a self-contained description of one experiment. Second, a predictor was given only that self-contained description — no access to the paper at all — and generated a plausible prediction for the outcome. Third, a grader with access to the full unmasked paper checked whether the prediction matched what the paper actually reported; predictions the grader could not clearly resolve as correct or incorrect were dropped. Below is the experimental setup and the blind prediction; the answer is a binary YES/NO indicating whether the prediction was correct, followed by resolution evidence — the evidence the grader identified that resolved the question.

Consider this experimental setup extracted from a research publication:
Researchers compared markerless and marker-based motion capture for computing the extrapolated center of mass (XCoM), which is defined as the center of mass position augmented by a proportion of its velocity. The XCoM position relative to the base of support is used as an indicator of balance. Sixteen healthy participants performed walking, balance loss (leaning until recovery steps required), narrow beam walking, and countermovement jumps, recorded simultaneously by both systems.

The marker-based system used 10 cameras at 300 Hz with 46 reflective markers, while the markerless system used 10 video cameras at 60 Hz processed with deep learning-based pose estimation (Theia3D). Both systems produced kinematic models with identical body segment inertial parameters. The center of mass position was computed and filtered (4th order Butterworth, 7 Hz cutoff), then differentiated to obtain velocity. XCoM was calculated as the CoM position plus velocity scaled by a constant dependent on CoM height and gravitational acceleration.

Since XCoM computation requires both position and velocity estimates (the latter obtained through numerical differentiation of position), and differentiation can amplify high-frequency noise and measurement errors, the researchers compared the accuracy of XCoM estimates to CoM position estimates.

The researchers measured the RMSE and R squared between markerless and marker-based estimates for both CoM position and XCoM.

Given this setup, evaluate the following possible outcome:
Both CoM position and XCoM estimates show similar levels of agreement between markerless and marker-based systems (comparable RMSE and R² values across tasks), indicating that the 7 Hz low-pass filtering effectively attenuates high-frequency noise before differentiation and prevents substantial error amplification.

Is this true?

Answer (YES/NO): NO